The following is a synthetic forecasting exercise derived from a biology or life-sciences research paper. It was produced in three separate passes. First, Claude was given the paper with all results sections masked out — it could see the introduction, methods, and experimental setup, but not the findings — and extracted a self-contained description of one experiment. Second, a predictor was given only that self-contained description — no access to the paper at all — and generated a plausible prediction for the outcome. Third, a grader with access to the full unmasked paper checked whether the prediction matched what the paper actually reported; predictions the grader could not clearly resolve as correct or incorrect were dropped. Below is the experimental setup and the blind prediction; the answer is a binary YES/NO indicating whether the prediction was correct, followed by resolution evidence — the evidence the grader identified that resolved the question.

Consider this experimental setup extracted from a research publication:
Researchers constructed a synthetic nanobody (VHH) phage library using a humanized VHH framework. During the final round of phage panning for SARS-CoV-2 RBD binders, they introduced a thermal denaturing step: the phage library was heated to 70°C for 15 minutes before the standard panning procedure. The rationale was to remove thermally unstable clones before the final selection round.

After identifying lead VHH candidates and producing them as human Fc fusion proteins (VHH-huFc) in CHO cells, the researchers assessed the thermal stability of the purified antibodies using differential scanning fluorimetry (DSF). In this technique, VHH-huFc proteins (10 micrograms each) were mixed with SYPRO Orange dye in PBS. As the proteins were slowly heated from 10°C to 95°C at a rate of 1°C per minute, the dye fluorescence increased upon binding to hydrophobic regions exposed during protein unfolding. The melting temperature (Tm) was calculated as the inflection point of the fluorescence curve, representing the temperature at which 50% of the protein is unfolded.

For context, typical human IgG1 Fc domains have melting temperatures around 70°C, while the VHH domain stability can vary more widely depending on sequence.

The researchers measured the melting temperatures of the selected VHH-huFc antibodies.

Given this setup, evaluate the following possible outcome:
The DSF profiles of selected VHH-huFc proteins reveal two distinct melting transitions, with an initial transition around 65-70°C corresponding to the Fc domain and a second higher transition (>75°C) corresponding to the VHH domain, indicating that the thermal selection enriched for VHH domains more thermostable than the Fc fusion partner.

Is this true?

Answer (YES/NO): NO